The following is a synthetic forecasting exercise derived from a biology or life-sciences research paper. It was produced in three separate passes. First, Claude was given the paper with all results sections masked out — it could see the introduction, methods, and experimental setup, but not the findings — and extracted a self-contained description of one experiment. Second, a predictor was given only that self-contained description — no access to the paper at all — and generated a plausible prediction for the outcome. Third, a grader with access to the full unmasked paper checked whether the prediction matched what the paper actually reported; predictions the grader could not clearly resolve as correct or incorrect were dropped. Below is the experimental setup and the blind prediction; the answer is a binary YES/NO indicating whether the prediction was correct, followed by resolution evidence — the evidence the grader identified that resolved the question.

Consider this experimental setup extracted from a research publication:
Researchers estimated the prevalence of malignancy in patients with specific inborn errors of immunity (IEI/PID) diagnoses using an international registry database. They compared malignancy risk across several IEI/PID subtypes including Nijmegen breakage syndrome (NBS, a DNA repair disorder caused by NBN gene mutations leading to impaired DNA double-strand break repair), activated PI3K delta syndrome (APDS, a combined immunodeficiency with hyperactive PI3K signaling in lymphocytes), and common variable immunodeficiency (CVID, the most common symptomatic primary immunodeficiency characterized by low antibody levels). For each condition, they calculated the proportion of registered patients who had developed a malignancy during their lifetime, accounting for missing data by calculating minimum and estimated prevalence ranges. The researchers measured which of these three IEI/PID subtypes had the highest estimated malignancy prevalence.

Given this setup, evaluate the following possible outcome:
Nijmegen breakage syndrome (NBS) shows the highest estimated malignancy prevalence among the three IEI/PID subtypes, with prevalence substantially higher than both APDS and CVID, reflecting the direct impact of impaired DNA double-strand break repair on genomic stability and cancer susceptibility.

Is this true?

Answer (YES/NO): YES